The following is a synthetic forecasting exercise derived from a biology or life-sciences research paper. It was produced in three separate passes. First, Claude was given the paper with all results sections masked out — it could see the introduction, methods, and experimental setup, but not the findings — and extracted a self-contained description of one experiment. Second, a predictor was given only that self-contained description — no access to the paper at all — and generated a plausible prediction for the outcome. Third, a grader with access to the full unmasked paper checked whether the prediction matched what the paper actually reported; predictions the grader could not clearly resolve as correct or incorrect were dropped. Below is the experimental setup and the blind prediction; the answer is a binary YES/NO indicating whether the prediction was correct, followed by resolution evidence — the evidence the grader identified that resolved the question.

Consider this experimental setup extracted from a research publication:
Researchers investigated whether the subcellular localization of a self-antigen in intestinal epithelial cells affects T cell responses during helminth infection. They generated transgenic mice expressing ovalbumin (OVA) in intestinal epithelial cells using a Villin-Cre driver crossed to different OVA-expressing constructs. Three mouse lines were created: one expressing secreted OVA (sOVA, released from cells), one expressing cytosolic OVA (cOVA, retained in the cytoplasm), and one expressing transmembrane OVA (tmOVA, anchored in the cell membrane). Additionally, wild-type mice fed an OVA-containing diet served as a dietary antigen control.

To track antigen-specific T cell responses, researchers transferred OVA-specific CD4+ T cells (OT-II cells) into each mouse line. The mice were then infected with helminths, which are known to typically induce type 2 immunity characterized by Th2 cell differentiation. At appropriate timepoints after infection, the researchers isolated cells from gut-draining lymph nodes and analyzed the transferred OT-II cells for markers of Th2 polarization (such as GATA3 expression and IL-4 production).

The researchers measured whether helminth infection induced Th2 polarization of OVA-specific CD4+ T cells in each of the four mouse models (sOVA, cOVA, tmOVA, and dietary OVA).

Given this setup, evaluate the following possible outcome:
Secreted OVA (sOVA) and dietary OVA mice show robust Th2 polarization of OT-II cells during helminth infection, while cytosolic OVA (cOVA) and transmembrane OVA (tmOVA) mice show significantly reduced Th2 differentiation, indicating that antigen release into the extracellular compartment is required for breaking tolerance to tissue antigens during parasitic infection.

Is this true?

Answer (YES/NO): NO